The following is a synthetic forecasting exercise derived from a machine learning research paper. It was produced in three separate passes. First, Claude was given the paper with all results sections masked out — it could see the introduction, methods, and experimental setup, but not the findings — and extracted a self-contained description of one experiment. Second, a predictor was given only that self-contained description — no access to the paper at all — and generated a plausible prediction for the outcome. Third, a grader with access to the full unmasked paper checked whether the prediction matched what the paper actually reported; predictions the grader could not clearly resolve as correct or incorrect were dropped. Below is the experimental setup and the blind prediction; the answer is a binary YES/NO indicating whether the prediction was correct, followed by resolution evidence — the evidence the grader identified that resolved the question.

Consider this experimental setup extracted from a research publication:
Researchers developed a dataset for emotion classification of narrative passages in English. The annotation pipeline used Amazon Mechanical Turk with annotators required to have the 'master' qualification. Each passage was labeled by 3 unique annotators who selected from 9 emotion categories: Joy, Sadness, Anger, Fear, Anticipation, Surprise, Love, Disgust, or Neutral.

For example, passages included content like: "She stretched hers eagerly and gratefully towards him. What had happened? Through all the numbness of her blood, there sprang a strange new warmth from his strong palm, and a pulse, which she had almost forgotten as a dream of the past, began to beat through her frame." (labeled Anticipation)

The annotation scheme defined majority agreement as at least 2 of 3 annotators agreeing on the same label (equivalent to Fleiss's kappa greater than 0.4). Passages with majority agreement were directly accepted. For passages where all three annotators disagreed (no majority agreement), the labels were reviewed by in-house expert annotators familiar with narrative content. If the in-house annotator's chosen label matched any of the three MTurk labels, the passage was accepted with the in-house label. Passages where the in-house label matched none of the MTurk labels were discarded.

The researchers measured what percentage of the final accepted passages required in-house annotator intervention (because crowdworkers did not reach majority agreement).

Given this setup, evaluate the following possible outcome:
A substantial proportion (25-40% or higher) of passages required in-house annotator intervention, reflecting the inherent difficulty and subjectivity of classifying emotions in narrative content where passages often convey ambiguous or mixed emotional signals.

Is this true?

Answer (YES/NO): NO